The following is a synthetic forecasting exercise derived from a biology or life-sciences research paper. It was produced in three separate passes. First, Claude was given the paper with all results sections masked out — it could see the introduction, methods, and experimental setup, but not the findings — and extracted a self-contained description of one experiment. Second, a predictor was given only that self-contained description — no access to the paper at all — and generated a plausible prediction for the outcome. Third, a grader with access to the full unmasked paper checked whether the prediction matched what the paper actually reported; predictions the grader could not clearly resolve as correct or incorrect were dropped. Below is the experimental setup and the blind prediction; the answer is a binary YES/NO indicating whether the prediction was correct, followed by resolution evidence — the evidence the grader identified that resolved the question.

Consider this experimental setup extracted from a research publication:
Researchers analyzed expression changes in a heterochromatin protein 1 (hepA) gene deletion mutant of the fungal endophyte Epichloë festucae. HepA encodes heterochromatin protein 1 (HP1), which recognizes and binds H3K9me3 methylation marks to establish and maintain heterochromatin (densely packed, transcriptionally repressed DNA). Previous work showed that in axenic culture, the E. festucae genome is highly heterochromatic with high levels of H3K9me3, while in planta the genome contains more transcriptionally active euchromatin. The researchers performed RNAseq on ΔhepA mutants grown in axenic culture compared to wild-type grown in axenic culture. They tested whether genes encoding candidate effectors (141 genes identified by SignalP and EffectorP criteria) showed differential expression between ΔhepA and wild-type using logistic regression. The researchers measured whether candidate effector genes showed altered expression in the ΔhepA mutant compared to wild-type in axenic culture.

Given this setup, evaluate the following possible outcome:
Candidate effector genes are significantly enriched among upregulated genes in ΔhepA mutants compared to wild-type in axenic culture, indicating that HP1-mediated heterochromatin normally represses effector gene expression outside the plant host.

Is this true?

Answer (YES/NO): YES